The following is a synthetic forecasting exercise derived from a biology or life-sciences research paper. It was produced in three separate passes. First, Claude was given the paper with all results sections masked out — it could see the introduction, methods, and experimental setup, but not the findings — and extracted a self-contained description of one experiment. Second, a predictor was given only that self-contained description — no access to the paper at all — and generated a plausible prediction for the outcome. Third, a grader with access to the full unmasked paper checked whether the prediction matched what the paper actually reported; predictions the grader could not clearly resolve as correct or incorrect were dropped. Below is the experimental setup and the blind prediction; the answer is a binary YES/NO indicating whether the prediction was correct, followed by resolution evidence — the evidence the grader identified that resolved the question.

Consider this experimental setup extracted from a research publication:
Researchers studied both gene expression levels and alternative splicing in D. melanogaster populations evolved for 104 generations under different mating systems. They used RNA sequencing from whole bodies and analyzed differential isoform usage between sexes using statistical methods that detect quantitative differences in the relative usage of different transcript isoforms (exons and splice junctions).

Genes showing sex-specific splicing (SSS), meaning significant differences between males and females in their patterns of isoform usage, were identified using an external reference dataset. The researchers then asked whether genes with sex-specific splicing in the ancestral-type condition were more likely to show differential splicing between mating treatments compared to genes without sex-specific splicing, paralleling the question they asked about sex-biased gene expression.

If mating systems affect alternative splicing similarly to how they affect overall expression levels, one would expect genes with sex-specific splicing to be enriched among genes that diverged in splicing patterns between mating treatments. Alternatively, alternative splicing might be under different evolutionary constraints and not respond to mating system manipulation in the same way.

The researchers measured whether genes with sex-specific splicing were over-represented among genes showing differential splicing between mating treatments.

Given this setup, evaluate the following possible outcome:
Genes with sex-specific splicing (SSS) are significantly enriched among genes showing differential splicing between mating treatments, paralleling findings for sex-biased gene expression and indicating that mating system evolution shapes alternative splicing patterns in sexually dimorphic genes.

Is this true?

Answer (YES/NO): NO